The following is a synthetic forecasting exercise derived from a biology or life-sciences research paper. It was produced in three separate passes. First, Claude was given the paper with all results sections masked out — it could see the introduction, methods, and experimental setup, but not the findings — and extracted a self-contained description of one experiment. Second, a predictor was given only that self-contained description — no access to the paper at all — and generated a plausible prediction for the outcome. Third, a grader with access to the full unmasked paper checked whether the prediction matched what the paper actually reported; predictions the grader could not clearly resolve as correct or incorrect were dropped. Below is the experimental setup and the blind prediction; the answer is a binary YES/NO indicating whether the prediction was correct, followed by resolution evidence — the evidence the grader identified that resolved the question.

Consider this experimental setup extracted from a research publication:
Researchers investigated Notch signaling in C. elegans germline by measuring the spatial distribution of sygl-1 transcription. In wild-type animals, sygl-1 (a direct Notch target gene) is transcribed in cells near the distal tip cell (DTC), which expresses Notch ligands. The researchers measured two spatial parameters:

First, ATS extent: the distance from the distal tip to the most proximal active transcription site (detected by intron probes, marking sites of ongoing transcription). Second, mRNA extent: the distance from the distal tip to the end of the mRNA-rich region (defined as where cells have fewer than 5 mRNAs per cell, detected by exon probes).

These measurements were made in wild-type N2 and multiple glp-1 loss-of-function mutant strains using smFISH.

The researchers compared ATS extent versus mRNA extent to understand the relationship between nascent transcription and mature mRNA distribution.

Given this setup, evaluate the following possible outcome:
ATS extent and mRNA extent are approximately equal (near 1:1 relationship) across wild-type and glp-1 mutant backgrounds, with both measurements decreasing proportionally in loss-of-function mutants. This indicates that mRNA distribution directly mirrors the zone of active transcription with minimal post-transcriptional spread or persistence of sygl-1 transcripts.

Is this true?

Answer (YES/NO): NO